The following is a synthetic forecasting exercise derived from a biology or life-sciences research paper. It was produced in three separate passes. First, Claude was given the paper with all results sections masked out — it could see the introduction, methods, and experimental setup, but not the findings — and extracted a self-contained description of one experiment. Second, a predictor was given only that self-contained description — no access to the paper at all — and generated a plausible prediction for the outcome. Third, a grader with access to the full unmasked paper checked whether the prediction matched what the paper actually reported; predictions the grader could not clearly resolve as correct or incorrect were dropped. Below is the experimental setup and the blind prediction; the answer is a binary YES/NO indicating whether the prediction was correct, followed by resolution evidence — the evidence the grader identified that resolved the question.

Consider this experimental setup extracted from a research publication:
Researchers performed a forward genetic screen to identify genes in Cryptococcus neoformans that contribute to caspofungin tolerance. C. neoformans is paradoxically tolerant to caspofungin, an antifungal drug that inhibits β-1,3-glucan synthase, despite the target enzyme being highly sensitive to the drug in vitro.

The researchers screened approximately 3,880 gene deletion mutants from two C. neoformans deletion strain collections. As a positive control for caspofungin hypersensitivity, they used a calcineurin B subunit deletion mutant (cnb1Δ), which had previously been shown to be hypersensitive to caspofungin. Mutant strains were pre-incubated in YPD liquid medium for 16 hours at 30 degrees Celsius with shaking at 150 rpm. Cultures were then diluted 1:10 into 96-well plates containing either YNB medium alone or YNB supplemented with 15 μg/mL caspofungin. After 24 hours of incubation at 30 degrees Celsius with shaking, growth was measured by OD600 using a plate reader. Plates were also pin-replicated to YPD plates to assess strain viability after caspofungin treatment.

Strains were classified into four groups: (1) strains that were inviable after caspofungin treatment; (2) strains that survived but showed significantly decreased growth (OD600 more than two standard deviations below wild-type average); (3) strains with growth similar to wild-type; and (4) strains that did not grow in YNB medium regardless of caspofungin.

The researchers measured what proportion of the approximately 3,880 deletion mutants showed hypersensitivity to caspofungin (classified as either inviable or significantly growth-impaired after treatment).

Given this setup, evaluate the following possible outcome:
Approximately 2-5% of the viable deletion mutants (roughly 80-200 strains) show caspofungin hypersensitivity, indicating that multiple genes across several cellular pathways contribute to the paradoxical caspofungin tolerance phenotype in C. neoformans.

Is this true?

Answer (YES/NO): NO